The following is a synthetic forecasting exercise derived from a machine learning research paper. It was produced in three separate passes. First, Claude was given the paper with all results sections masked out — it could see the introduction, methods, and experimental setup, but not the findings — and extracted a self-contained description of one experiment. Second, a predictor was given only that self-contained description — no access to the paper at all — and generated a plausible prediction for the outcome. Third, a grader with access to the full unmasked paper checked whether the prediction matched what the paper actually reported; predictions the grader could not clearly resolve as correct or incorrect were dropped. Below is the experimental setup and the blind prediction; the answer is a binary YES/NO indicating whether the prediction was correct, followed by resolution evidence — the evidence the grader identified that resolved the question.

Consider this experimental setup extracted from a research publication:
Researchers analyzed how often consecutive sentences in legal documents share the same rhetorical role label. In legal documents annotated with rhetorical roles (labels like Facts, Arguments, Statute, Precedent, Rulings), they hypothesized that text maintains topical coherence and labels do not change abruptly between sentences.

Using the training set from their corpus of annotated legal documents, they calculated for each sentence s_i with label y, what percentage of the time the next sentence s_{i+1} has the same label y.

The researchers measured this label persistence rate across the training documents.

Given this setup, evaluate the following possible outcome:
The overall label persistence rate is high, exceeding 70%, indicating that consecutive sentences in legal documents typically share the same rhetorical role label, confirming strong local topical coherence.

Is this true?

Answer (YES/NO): YES